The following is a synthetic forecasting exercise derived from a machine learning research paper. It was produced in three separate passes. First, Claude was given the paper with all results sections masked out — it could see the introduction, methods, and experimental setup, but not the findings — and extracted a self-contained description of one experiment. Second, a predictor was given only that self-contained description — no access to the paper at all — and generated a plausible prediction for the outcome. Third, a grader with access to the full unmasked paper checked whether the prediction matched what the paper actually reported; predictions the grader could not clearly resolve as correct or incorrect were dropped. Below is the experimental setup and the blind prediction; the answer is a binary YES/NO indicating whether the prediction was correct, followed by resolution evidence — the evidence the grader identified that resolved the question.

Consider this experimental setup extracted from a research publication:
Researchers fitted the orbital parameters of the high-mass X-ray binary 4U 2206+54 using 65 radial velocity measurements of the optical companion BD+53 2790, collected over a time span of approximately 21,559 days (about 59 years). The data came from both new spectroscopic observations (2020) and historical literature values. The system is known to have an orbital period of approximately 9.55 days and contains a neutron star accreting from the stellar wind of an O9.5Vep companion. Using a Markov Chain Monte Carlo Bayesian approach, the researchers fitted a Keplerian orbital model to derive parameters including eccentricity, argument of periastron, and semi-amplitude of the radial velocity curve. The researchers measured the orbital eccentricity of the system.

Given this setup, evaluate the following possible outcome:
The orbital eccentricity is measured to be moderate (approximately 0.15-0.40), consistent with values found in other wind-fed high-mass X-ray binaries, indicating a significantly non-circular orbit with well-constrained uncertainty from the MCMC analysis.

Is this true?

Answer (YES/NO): NO